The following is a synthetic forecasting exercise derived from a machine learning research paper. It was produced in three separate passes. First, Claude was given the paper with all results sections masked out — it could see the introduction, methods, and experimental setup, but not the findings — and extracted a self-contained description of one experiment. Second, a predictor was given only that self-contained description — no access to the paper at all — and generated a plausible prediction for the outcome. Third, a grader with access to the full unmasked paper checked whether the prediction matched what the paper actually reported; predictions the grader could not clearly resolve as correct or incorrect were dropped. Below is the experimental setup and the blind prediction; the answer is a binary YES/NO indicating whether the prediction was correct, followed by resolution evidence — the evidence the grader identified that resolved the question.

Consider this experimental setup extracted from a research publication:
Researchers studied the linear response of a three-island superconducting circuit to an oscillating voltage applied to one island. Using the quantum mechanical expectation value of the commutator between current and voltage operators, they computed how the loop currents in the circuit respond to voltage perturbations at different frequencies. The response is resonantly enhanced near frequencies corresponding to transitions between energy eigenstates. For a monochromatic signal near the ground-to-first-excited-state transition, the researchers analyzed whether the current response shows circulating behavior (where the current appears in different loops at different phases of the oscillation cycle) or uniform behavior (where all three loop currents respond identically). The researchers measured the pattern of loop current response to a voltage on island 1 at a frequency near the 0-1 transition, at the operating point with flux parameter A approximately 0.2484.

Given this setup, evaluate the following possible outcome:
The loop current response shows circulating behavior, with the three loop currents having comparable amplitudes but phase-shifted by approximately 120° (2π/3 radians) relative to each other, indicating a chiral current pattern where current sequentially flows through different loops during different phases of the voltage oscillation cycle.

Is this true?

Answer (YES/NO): YES